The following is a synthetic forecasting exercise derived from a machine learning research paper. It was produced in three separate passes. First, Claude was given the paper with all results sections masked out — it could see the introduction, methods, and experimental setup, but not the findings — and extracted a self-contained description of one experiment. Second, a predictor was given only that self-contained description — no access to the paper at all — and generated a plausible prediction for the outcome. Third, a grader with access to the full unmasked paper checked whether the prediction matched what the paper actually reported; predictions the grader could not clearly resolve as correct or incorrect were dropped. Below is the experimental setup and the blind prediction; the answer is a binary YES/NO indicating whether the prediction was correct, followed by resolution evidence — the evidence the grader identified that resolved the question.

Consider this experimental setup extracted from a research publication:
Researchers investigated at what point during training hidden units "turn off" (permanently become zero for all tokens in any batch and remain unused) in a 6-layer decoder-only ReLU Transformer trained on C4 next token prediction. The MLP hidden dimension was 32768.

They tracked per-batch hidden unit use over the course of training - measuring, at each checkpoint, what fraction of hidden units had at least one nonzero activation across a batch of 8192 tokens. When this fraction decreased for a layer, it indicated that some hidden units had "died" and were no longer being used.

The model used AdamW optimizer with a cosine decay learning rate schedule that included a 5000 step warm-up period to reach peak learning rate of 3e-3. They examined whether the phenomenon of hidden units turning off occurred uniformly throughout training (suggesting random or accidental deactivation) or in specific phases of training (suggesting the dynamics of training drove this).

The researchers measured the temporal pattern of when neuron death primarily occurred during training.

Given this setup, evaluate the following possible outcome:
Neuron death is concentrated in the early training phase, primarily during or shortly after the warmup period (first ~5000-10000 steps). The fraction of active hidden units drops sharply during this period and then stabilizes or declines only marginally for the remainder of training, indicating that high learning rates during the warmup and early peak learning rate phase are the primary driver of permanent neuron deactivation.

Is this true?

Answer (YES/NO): NO